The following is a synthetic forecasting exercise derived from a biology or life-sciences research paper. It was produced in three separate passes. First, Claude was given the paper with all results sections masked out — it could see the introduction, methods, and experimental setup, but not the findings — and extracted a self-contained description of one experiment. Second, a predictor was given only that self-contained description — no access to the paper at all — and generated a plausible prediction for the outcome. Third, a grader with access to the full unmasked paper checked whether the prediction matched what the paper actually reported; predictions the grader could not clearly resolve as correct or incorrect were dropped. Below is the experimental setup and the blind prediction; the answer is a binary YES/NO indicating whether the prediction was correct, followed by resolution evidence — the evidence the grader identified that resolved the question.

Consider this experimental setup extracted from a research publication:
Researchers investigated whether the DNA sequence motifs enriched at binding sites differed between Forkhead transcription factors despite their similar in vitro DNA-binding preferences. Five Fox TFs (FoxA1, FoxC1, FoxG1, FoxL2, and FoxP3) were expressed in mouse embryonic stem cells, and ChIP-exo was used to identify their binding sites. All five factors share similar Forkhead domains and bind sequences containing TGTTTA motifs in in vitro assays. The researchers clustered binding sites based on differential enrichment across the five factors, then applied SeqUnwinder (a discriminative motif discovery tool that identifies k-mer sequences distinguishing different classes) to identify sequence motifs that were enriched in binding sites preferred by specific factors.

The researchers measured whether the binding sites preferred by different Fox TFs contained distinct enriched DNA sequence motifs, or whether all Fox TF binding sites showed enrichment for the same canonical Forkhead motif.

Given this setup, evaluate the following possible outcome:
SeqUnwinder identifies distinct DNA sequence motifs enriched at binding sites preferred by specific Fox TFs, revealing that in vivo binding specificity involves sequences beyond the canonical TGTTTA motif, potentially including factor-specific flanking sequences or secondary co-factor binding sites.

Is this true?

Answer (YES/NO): NO